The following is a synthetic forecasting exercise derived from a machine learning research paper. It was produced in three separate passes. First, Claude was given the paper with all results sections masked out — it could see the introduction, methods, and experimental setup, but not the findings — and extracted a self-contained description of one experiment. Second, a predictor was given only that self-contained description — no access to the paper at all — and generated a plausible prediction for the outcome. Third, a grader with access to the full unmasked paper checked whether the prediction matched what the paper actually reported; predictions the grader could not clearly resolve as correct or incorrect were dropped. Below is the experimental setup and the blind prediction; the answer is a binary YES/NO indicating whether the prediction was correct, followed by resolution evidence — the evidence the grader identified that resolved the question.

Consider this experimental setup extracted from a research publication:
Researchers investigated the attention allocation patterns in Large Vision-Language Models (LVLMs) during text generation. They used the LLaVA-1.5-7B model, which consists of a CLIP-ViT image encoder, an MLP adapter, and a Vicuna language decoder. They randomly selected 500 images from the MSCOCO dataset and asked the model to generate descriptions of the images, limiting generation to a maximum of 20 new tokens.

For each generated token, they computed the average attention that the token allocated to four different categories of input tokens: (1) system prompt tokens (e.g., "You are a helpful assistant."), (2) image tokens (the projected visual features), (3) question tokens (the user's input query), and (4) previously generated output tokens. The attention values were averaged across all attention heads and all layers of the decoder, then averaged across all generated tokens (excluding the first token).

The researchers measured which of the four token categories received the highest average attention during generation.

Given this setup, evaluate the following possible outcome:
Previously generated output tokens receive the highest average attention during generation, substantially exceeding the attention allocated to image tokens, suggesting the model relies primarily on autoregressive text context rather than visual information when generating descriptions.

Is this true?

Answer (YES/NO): NO